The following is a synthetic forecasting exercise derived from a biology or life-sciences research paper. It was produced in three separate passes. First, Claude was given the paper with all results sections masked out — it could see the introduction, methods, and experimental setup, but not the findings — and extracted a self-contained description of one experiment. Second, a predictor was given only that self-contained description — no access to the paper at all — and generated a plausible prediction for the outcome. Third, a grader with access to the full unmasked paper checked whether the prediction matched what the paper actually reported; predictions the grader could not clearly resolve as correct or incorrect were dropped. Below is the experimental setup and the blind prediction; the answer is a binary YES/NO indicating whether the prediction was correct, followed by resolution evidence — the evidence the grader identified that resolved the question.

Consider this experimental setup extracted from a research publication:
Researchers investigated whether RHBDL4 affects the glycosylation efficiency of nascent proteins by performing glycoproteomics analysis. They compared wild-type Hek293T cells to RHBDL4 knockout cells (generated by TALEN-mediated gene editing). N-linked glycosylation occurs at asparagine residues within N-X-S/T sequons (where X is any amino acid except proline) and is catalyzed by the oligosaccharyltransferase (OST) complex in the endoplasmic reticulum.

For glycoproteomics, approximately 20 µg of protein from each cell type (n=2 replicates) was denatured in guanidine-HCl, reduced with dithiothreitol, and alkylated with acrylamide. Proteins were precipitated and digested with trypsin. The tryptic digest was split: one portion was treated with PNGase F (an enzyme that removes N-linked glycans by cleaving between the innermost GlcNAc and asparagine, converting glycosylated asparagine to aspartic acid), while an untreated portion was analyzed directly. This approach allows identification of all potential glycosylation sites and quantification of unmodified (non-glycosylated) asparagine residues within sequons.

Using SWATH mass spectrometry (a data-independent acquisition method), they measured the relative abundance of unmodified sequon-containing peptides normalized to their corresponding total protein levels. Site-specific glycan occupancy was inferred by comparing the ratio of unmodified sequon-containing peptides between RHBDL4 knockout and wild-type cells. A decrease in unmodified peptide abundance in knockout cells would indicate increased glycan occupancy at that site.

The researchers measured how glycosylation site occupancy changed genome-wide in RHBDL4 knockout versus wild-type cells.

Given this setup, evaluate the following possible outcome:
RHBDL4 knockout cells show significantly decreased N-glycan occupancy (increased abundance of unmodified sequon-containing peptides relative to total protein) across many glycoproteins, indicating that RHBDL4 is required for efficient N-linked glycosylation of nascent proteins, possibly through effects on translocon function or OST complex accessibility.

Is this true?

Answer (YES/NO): NO